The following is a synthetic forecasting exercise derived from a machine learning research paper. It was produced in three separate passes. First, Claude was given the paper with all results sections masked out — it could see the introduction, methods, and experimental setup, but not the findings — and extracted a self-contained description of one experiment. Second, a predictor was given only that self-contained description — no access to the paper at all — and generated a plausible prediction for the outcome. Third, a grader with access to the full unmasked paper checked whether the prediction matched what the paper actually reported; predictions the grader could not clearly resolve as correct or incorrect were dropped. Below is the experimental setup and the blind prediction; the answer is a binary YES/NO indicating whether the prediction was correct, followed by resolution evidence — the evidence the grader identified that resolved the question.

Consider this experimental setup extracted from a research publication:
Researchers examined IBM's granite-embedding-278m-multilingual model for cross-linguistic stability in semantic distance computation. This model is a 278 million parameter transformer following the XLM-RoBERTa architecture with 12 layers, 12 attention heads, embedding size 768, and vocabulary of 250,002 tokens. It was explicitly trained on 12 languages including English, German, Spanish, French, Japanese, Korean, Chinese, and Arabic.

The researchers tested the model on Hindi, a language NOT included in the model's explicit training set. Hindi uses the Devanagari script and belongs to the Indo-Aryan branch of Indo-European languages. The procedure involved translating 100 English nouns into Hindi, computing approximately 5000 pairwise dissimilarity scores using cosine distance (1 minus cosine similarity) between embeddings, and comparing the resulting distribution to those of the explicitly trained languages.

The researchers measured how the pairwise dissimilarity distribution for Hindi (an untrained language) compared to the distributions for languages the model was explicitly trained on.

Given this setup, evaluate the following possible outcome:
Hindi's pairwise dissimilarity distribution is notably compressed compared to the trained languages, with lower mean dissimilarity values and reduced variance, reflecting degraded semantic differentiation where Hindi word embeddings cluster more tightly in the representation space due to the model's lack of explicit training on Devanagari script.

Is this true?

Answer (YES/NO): NO